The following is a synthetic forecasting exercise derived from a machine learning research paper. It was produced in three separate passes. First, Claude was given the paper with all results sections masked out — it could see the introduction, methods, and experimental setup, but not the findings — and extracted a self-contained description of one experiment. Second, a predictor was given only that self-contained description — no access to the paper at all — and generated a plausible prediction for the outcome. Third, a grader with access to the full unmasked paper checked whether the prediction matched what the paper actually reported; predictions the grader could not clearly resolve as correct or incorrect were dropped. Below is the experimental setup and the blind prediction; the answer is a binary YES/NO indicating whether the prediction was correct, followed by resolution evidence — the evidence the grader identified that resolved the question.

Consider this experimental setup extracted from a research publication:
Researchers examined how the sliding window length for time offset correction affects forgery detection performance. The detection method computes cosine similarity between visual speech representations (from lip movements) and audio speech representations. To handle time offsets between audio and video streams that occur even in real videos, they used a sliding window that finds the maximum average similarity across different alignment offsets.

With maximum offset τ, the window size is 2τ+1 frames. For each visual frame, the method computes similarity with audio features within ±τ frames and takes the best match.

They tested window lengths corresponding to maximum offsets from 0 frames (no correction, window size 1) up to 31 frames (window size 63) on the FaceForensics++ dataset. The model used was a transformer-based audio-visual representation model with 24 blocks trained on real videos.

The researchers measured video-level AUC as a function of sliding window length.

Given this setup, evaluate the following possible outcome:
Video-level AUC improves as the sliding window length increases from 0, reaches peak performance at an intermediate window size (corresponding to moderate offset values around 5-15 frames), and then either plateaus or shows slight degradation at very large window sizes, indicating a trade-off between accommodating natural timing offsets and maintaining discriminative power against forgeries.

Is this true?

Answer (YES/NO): YES